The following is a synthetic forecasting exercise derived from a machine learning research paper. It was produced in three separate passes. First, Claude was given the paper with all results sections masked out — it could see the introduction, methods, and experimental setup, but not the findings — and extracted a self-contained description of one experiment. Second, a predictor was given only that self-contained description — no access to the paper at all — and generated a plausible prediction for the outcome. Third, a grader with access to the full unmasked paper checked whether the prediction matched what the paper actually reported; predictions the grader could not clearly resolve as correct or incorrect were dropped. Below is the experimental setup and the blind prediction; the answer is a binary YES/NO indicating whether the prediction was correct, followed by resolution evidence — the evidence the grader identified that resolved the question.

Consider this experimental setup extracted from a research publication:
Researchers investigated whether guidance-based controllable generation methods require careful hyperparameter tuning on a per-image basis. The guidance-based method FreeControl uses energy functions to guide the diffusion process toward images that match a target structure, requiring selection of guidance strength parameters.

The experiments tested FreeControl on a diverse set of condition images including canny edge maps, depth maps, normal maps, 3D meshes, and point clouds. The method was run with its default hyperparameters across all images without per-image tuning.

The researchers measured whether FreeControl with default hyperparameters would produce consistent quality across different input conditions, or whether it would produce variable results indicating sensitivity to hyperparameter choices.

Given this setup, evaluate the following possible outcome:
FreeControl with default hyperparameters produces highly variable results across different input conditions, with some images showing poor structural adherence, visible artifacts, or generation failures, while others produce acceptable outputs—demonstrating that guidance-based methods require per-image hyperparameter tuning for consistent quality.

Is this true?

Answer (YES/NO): YES